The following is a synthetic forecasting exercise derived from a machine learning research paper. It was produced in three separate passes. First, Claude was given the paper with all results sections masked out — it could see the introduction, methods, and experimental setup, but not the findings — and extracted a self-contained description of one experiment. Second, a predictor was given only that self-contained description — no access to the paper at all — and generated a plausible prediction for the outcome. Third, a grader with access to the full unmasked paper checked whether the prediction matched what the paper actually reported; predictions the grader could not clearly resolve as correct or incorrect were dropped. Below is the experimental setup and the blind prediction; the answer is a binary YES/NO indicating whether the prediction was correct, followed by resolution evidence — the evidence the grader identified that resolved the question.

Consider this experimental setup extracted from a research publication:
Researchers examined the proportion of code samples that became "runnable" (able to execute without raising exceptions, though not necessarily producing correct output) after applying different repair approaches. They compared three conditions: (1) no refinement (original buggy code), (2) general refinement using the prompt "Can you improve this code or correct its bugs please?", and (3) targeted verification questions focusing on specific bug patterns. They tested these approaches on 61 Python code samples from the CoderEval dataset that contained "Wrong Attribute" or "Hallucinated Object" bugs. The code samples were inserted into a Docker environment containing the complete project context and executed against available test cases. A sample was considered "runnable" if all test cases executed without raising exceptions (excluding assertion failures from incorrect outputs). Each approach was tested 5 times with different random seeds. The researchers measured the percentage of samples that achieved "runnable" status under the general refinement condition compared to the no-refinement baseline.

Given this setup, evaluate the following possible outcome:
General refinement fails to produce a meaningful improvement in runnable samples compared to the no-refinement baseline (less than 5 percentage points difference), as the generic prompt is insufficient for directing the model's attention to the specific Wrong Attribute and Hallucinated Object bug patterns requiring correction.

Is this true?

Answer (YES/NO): NO